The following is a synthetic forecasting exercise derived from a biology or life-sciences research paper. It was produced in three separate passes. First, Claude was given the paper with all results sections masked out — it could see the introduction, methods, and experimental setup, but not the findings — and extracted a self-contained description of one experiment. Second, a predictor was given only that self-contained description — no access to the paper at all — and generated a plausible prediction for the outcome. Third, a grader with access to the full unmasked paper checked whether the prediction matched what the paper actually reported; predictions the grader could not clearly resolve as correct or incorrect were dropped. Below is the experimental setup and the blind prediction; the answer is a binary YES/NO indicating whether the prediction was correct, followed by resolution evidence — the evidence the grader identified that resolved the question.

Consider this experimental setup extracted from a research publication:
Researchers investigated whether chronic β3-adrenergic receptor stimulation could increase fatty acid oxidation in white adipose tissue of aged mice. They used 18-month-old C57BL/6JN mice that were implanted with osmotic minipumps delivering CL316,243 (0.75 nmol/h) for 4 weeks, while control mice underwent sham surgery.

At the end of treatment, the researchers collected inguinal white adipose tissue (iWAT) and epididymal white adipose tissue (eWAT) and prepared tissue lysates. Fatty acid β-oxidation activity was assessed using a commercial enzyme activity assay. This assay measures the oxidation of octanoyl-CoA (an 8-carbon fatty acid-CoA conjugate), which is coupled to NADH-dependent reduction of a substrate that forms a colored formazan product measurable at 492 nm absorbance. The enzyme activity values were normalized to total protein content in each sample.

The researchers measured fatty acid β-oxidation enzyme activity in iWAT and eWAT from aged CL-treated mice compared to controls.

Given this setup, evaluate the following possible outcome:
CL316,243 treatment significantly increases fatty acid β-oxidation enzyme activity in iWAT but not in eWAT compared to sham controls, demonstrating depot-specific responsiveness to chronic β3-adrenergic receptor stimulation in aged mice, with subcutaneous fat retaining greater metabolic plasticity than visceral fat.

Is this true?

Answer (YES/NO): NO